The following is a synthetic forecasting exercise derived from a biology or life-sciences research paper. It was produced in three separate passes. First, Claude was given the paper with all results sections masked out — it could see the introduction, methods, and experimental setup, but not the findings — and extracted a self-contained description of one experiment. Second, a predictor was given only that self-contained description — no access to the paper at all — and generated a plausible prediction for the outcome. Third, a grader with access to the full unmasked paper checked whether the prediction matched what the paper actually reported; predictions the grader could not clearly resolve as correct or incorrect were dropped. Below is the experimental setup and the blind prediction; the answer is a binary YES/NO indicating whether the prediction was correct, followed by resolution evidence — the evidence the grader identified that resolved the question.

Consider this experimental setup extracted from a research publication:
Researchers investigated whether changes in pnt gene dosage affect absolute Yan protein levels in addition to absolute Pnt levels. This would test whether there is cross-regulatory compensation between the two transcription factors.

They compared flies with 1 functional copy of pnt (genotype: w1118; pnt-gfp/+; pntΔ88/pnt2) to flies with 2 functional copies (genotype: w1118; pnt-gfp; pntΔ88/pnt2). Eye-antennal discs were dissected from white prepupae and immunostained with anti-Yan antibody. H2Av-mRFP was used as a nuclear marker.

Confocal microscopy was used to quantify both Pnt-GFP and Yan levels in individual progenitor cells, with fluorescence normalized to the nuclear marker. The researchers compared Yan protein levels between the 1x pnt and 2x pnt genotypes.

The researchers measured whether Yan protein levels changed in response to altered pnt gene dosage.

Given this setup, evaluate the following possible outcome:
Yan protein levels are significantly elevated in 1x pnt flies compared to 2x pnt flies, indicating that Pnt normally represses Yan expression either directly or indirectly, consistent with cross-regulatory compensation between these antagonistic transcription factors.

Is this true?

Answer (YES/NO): NO